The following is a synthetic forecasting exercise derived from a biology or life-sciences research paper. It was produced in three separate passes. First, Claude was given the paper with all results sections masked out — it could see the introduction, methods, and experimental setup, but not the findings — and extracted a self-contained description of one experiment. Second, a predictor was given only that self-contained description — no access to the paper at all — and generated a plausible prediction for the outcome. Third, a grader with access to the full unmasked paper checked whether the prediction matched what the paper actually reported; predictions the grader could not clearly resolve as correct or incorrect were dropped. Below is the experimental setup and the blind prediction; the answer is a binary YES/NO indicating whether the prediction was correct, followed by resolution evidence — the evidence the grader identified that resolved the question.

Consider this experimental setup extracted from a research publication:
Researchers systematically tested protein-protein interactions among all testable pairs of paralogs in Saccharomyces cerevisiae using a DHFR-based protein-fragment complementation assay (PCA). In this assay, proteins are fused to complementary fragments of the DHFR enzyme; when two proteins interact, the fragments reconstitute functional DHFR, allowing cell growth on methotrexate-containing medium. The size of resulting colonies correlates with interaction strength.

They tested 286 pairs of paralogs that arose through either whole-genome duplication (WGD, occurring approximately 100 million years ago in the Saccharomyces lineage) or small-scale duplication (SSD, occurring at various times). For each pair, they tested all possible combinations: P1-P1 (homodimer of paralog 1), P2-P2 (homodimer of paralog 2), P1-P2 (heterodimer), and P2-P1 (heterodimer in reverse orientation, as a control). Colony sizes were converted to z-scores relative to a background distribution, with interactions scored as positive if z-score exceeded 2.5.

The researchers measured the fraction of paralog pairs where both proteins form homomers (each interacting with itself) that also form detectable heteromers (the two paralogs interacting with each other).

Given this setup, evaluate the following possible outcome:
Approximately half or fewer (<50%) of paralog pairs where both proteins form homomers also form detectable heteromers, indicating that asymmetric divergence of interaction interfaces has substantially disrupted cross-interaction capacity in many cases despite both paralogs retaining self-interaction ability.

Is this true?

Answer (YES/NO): YES